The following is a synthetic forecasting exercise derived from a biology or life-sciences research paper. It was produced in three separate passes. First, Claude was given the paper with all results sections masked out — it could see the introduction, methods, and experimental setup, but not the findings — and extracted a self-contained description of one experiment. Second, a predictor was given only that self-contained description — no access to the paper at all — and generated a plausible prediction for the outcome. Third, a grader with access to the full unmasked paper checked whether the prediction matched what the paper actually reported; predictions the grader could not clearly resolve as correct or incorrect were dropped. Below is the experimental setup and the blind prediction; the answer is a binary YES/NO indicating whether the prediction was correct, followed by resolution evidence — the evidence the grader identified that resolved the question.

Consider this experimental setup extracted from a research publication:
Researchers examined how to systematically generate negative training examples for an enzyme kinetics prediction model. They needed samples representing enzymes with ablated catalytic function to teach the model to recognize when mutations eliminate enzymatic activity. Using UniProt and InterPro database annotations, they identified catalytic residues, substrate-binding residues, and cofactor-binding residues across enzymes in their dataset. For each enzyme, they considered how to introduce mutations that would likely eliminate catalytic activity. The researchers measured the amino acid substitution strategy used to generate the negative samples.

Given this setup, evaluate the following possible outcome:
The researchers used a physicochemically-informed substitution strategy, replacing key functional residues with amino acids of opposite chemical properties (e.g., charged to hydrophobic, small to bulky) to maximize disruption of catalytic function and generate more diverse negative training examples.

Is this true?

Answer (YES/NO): NO